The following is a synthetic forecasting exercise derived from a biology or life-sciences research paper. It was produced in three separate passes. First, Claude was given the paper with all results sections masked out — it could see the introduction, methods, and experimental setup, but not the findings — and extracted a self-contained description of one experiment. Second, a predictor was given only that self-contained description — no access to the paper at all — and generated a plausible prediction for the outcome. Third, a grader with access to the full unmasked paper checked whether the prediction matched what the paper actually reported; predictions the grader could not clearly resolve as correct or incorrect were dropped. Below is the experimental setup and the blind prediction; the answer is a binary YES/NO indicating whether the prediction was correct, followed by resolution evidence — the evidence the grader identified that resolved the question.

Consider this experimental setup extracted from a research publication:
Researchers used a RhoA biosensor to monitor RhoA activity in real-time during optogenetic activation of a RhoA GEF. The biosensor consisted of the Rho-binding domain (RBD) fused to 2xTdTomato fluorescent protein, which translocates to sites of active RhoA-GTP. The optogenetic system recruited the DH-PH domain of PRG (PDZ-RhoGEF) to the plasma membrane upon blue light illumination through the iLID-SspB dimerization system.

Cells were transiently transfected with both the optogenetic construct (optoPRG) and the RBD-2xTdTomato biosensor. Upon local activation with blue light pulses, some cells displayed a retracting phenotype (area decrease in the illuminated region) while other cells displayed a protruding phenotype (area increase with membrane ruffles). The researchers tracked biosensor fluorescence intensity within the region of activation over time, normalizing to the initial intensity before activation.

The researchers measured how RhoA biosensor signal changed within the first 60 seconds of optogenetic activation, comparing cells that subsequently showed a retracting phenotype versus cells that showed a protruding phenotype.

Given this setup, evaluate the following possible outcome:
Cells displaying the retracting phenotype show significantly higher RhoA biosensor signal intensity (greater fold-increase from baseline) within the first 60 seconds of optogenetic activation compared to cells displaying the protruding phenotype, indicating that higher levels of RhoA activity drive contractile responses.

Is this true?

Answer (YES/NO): YES